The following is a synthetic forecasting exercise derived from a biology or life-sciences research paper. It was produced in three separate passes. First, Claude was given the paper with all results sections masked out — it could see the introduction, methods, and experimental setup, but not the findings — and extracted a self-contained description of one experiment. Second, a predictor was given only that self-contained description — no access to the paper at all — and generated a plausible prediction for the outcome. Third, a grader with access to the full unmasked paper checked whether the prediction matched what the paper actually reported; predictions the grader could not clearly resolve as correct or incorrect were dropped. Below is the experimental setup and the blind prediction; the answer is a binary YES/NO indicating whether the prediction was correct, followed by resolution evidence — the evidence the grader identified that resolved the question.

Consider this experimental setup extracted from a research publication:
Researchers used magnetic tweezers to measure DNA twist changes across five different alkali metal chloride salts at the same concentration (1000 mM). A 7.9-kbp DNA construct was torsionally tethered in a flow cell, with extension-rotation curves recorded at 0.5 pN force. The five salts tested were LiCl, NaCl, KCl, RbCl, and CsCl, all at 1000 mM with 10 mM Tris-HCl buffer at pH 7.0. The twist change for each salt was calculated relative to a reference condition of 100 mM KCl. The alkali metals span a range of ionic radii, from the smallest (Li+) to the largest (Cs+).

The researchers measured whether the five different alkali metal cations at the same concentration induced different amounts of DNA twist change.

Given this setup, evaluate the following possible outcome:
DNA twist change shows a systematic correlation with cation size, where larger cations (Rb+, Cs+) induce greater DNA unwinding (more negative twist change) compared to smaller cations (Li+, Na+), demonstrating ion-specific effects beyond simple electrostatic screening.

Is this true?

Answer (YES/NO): NO